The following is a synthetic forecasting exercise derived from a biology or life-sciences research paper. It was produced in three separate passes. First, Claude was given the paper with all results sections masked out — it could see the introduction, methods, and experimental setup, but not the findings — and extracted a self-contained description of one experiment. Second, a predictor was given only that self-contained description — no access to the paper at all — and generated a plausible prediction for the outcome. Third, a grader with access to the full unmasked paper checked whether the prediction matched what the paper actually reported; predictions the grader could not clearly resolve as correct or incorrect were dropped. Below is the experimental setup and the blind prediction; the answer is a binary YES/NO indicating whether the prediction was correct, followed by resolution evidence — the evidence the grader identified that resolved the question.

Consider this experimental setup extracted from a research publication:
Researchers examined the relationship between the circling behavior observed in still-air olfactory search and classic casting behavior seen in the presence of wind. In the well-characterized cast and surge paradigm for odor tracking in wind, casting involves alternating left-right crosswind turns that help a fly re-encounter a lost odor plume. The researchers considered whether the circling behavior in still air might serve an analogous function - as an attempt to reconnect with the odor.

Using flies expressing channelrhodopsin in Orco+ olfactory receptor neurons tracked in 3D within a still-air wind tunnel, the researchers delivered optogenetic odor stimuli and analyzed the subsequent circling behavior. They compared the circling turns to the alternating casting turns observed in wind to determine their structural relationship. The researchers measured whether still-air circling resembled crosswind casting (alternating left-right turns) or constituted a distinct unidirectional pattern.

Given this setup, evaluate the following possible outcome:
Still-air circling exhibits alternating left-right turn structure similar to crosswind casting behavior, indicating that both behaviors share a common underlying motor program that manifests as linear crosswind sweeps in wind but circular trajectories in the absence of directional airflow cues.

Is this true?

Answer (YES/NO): NO